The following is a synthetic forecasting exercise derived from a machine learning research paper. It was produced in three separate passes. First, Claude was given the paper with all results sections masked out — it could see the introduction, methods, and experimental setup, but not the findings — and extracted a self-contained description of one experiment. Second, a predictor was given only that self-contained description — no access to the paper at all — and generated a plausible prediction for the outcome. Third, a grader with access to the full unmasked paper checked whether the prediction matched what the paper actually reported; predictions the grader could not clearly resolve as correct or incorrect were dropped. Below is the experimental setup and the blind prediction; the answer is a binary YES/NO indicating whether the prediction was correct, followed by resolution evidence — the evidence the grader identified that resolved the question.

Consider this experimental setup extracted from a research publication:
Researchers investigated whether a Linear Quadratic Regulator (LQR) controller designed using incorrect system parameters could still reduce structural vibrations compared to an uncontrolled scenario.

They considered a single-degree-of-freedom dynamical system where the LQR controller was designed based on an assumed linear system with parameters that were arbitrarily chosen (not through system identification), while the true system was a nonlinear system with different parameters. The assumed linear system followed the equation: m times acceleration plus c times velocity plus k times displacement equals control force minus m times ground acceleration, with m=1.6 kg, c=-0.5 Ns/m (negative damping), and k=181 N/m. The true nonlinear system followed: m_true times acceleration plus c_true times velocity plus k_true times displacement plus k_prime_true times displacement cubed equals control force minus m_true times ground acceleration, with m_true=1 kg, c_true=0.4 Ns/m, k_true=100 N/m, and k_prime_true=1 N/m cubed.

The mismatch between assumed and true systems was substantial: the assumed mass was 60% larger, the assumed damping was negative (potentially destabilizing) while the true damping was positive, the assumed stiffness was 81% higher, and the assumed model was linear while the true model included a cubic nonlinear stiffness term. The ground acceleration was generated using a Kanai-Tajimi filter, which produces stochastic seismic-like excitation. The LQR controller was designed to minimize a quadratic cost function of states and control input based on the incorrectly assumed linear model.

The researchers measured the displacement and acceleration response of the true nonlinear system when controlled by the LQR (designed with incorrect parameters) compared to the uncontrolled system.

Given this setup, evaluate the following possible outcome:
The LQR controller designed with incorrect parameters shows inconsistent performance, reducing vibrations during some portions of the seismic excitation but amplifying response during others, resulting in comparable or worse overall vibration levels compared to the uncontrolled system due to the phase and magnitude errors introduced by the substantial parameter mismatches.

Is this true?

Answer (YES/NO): NO